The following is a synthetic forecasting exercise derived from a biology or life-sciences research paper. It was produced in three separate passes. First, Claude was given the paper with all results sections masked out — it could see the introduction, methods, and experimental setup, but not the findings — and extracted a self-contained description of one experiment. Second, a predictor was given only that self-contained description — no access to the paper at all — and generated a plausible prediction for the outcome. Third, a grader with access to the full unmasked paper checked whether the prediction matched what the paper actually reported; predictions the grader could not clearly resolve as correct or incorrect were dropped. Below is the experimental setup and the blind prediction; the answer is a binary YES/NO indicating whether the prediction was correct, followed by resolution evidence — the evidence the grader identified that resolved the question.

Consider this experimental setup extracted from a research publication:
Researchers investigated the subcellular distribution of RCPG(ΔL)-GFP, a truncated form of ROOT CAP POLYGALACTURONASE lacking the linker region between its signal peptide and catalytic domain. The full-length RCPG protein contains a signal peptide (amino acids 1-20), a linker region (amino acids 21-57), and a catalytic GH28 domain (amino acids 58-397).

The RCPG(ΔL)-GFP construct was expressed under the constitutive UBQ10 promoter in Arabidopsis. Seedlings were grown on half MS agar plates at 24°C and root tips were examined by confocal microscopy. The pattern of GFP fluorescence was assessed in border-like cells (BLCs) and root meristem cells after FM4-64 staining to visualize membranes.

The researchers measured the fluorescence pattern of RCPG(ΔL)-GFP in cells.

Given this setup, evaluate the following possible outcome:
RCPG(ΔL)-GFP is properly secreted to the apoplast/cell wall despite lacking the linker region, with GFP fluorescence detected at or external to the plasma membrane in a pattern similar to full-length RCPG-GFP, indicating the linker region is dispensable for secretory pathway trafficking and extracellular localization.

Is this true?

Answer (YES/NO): NO